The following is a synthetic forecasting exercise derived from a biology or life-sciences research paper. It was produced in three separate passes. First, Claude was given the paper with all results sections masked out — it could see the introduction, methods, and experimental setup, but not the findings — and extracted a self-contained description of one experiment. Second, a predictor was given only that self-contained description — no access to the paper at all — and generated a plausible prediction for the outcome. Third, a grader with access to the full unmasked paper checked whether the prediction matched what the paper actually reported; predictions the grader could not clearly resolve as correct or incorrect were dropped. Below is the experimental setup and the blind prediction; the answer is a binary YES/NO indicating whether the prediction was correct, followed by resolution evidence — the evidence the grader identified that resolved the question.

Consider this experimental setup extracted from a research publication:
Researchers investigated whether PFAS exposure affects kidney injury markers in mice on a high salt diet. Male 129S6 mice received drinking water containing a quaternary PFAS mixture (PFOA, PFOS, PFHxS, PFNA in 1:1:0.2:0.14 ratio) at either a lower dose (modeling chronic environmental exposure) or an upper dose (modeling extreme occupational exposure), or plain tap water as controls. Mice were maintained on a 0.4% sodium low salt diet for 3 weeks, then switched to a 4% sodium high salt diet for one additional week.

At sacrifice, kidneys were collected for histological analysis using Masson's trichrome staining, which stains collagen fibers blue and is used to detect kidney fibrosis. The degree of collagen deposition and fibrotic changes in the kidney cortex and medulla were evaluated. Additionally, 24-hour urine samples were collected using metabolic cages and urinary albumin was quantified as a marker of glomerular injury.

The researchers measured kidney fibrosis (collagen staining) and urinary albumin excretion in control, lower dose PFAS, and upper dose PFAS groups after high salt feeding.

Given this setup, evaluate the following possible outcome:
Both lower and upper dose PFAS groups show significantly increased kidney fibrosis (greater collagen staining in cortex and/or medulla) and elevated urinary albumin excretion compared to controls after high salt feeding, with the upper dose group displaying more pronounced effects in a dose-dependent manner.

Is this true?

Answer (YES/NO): NO